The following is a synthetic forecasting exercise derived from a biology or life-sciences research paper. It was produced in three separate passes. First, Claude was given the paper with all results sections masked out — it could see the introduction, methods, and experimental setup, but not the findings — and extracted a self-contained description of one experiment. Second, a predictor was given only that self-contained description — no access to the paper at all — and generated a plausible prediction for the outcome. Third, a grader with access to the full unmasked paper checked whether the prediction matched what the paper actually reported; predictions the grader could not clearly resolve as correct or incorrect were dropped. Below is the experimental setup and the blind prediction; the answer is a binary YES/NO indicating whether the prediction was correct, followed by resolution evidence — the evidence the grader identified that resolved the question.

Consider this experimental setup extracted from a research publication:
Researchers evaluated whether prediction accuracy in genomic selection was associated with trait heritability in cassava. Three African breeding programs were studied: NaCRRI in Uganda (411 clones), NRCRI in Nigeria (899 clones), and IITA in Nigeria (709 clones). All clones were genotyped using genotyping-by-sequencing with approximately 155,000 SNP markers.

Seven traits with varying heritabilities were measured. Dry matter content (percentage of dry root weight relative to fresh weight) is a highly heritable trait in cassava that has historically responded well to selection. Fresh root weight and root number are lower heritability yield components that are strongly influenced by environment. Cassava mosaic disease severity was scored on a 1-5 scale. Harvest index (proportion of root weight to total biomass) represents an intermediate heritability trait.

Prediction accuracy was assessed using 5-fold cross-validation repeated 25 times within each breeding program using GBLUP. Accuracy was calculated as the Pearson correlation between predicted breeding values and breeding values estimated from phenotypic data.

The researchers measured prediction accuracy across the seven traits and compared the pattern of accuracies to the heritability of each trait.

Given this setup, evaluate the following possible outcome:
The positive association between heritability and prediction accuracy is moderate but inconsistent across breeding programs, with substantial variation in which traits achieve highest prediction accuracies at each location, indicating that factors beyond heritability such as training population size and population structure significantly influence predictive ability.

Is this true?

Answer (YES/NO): YES